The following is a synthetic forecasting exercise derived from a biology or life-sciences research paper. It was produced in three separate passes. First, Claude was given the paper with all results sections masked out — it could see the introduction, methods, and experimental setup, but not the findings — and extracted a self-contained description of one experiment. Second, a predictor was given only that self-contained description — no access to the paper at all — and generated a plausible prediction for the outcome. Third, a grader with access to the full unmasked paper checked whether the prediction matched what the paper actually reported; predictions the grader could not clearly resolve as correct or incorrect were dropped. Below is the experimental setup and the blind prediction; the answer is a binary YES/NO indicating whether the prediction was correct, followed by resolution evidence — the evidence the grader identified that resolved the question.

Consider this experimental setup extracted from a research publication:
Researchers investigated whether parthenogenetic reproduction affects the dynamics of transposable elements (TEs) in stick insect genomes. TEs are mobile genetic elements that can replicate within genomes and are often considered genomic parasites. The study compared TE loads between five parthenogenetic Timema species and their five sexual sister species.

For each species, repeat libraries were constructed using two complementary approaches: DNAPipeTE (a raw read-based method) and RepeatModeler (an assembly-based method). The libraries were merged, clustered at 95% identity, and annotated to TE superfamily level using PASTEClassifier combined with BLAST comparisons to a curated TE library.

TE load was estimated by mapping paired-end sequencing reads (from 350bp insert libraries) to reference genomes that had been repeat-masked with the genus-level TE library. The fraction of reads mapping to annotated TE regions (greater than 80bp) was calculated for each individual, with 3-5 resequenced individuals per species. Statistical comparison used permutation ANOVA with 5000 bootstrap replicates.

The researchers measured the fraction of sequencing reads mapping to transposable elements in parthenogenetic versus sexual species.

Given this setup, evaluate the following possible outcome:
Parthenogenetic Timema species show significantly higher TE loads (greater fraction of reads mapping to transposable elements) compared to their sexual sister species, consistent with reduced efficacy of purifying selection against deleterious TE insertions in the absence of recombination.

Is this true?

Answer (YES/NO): NO